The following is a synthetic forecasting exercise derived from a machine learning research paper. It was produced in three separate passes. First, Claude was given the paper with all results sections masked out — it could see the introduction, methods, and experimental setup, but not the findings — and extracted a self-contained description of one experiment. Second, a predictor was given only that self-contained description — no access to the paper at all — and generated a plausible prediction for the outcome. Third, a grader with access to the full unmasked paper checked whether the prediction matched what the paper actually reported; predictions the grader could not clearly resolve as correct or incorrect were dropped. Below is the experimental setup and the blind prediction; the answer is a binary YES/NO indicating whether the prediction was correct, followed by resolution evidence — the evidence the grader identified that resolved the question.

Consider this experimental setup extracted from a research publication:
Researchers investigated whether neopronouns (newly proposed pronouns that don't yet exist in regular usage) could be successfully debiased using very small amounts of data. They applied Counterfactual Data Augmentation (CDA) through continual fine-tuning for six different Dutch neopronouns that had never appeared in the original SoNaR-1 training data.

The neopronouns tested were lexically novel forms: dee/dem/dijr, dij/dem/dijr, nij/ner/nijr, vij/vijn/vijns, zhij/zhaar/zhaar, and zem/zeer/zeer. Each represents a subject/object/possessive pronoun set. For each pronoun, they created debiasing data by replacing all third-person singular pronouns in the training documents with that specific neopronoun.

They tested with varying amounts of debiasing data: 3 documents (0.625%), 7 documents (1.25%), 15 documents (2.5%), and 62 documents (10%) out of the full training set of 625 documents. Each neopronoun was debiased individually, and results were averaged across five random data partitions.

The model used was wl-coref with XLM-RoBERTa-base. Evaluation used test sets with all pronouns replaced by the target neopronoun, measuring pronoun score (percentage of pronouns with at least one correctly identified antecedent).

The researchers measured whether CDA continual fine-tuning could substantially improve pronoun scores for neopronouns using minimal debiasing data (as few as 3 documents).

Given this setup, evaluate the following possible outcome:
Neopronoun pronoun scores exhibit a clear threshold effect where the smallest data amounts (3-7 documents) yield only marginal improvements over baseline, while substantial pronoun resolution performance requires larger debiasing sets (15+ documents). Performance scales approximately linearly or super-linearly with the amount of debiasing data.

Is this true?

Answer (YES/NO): NO